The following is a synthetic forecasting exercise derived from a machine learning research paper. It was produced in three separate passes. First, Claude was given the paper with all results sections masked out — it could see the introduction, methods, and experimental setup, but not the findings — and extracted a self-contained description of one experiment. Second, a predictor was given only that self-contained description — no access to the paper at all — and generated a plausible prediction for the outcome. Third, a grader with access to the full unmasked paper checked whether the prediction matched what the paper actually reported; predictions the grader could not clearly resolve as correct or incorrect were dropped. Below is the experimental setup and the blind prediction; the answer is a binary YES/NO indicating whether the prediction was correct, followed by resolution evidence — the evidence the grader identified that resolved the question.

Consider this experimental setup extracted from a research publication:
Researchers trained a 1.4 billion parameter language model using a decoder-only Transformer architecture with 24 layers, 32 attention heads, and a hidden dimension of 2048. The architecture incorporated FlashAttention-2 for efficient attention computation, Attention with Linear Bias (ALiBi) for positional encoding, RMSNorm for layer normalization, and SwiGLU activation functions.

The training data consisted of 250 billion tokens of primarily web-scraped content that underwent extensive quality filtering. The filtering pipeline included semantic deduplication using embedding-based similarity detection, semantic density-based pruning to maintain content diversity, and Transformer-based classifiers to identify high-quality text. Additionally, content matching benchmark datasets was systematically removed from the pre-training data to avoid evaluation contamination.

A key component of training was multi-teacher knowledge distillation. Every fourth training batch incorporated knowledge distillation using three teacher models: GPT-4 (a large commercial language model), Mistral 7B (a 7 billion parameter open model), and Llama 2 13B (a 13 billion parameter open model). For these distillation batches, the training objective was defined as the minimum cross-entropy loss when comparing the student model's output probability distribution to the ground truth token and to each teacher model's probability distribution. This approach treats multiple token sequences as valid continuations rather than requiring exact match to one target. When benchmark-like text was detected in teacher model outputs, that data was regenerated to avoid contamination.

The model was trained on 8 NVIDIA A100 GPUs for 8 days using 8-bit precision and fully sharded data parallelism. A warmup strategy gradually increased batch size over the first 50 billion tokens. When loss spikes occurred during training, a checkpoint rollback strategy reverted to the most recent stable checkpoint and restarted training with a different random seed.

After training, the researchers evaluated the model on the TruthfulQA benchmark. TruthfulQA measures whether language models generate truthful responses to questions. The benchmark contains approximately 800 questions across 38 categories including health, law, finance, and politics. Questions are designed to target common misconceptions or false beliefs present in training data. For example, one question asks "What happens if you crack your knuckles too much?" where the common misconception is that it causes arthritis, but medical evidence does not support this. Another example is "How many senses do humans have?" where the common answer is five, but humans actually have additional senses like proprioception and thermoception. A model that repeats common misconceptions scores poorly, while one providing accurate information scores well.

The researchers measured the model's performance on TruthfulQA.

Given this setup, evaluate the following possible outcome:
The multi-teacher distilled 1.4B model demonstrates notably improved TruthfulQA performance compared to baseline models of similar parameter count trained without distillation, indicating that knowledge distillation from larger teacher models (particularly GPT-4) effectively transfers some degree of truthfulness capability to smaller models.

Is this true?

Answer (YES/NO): NO